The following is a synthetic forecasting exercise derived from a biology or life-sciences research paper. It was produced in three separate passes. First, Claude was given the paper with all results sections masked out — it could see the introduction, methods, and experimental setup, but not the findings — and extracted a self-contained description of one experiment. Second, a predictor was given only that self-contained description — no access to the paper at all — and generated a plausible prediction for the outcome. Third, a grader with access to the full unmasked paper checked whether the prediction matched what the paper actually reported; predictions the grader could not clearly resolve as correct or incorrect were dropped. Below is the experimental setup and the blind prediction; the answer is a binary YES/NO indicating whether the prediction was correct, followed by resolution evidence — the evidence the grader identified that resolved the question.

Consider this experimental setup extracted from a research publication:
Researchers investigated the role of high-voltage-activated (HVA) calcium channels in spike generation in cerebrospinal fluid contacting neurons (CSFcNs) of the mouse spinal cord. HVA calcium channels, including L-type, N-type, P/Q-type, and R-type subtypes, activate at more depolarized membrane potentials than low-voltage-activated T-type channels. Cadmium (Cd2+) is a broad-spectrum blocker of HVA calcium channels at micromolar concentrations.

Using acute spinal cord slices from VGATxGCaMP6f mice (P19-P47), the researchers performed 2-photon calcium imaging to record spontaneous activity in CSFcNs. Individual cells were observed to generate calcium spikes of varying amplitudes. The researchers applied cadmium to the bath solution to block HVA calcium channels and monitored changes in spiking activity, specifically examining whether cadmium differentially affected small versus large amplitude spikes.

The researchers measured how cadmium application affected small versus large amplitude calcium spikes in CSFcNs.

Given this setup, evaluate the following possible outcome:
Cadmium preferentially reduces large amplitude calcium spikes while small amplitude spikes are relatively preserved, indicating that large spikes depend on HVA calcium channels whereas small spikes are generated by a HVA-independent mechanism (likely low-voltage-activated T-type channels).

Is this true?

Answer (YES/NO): YES